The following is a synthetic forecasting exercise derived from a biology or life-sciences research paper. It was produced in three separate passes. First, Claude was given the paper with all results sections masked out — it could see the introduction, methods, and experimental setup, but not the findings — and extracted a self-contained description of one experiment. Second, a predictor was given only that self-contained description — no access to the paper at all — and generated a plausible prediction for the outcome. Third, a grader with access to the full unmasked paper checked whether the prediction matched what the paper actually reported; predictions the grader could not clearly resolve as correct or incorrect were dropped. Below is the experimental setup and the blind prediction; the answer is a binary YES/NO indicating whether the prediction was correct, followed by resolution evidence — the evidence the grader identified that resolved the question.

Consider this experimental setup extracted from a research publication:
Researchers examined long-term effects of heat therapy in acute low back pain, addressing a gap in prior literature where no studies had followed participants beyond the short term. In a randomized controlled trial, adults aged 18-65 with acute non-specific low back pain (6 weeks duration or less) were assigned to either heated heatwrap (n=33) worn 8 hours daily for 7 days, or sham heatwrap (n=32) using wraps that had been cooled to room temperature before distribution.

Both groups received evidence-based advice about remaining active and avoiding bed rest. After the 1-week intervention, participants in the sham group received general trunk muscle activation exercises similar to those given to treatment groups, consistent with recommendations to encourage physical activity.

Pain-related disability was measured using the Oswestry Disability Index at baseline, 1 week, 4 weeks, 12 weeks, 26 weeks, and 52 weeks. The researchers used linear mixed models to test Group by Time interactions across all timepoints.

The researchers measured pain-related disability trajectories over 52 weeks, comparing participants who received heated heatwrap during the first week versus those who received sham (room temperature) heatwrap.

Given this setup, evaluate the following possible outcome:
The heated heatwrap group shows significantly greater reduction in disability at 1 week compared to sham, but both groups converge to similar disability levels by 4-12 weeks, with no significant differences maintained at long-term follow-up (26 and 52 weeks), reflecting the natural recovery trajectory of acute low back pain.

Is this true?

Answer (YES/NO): NO